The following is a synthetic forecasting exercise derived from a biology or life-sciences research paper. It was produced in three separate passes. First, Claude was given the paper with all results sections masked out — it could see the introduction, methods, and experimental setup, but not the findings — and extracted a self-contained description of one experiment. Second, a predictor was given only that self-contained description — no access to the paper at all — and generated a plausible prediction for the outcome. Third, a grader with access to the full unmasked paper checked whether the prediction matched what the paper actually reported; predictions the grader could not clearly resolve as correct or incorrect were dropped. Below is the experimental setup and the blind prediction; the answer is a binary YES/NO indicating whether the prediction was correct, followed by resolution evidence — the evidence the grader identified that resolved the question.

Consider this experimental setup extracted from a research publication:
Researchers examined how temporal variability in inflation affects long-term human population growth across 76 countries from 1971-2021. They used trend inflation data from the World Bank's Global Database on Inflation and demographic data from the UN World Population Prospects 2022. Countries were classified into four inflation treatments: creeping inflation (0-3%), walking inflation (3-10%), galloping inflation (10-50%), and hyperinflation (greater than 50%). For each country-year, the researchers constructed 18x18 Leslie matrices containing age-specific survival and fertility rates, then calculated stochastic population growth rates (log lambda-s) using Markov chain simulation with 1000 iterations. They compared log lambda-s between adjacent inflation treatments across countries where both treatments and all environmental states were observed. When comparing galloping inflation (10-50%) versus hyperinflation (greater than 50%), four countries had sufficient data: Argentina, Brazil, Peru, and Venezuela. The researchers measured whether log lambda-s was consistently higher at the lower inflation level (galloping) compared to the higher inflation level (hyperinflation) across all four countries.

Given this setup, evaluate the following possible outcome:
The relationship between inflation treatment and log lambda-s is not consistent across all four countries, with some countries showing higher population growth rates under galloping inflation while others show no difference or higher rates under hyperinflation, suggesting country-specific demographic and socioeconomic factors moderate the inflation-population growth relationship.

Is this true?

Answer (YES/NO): YES